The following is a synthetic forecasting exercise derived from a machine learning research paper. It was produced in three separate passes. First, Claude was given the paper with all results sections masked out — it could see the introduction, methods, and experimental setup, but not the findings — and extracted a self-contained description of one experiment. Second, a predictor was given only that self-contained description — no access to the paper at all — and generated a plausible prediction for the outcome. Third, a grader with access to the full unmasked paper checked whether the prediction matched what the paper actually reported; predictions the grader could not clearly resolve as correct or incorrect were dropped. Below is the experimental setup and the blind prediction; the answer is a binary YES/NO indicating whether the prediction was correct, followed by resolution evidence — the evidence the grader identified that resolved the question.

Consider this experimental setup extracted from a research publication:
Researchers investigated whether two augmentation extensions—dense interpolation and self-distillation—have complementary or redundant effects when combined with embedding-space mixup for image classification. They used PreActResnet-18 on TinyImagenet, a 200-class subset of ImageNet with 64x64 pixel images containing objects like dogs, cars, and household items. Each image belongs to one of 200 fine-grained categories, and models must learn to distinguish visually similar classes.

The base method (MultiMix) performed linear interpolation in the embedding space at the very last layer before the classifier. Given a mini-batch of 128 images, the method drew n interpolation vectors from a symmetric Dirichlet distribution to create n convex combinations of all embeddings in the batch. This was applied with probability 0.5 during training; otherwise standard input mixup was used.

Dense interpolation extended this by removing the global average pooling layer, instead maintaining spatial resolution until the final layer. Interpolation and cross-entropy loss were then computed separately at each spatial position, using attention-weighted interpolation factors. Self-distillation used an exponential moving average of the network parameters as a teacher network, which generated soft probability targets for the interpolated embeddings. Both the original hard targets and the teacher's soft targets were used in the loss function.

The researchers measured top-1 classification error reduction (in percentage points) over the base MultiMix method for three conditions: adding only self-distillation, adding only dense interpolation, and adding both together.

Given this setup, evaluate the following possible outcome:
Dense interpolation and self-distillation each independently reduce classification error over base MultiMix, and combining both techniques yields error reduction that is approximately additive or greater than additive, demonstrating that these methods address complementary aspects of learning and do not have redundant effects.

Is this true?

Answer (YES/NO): NO